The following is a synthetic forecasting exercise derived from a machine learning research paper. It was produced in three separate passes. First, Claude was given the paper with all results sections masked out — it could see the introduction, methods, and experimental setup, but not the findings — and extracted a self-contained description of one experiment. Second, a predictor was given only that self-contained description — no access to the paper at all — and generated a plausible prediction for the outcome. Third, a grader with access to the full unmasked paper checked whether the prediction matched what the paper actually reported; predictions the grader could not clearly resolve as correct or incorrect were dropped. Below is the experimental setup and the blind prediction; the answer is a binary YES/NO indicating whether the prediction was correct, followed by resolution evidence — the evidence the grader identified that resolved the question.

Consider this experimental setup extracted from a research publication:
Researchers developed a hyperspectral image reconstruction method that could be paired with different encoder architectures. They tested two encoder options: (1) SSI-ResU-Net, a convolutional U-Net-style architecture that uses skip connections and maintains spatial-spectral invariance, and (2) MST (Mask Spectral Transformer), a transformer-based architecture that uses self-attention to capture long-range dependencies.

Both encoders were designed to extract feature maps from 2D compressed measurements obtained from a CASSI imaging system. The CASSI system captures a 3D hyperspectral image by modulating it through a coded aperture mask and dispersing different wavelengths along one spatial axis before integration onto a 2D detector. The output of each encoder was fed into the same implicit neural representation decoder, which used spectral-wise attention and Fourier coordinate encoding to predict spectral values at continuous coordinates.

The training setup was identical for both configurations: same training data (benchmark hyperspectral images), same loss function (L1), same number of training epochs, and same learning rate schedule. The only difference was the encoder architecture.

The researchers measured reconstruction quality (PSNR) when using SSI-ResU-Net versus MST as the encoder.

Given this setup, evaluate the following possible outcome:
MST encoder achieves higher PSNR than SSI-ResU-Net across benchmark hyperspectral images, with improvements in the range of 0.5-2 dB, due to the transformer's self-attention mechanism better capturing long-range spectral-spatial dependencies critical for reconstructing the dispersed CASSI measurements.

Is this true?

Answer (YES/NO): NO